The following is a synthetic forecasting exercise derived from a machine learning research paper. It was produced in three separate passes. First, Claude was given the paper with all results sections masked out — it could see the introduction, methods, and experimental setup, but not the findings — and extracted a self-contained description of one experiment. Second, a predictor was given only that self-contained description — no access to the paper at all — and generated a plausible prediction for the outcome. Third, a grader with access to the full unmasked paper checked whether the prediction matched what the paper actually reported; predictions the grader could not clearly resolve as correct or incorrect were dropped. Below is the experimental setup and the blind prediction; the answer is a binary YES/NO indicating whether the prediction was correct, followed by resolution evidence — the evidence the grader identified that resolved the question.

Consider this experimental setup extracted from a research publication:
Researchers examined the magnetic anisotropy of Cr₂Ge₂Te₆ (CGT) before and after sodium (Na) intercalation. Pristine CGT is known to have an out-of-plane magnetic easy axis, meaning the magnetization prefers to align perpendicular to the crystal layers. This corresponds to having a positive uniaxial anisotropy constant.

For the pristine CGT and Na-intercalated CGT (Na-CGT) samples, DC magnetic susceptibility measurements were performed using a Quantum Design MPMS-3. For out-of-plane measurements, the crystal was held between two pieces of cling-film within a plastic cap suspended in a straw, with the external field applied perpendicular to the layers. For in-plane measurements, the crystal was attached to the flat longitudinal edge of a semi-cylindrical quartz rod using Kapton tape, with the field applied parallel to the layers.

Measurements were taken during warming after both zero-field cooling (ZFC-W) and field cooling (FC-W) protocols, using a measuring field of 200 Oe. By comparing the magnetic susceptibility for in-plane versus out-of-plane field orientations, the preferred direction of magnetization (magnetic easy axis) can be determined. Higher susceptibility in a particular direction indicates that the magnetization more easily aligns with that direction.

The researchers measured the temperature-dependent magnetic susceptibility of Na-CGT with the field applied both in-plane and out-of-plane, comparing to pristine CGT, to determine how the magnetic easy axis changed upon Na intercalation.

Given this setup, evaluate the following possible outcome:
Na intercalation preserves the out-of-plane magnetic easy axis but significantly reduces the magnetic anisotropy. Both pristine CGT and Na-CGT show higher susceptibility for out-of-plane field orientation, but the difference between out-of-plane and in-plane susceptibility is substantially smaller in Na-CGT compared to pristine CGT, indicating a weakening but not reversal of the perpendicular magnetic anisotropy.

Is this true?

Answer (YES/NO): NO